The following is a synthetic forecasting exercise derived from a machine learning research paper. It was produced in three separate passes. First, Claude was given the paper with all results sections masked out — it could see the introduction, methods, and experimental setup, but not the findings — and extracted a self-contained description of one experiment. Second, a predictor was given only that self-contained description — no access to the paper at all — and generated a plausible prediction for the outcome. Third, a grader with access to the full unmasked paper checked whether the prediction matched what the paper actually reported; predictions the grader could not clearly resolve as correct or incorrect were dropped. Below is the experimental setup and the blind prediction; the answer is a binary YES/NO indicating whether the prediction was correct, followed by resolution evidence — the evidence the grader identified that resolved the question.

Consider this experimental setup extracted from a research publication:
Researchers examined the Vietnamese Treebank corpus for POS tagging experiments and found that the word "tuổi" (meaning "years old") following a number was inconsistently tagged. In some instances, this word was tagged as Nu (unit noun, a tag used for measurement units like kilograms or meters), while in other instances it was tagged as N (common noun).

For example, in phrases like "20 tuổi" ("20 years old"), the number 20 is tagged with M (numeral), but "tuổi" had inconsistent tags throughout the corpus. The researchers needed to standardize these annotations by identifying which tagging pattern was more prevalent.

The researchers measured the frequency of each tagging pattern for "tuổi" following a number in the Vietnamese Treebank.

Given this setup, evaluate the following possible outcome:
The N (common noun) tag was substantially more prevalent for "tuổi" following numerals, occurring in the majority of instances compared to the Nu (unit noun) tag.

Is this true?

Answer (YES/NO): YES